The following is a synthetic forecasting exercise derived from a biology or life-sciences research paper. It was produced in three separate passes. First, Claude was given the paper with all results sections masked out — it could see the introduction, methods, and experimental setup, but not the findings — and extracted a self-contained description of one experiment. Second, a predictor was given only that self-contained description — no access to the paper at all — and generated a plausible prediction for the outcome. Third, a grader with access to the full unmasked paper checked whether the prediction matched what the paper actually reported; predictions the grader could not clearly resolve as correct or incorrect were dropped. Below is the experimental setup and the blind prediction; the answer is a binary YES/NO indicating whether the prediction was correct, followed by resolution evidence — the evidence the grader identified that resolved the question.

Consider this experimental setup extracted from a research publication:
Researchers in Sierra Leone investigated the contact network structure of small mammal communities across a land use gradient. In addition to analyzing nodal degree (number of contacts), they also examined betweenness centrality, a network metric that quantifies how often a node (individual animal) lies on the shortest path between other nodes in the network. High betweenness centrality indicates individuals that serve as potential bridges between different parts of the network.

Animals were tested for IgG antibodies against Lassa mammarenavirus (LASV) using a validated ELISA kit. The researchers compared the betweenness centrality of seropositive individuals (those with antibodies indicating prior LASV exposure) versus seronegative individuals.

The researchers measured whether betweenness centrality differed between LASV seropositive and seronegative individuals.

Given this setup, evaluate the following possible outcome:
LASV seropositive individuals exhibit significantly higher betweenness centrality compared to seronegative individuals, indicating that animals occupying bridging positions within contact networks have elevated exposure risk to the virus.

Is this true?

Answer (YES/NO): NO